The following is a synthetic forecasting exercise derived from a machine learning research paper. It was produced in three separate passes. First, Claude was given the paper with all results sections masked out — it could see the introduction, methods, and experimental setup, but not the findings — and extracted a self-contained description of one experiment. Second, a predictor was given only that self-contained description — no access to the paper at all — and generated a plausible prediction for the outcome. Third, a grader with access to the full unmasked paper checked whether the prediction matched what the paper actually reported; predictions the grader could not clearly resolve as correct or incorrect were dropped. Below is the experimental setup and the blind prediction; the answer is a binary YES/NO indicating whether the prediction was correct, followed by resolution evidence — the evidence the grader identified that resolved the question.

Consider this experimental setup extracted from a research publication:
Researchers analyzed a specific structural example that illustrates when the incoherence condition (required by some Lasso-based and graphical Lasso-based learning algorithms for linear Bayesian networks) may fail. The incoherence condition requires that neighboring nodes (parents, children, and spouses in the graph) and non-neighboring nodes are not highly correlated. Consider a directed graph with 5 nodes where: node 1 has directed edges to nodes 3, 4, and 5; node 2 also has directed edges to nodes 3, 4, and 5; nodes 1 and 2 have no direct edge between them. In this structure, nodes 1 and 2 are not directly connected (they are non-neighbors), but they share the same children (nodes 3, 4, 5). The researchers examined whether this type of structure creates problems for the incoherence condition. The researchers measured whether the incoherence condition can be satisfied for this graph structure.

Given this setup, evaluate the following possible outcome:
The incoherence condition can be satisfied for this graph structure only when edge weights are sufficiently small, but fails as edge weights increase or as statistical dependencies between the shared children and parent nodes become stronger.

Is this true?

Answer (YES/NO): NO